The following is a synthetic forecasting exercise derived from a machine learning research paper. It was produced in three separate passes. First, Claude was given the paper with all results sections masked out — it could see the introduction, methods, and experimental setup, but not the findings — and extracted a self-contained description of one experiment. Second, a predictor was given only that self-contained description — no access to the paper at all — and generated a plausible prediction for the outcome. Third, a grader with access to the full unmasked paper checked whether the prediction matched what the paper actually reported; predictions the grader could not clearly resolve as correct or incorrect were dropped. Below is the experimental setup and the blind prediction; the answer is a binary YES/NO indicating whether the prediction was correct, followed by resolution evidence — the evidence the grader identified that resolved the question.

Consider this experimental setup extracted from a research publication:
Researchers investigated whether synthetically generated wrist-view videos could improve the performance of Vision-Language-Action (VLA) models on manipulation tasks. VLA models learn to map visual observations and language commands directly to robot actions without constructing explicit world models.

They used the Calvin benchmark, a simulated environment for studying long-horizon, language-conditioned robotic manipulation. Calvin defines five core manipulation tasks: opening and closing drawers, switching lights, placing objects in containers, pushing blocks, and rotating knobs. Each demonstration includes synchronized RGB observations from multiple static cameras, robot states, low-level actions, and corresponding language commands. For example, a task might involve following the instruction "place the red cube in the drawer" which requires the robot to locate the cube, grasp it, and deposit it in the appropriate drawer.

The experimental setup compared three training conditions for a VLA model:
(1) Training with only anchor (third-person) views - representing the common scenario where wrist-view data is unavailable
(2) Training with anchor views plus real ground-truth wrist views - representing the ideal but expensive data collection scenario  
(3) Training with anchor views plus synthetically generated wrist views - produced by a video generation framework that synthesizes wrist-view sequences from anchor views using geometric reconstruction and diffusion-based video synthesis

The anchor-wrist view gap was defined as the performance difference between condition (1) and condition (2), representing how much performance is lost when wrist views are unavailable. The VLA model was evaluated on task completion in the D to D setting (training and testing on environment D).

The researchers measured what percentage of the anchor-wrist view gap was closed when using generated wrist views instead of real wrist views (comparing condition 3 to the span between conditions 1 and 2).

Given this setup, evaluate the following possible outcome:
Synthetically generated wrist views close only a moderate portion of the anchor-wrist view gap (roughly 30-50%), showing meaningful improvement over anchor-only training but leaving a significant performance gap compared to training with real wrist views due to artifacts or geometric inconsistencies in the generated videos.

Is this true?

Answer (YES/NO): YES